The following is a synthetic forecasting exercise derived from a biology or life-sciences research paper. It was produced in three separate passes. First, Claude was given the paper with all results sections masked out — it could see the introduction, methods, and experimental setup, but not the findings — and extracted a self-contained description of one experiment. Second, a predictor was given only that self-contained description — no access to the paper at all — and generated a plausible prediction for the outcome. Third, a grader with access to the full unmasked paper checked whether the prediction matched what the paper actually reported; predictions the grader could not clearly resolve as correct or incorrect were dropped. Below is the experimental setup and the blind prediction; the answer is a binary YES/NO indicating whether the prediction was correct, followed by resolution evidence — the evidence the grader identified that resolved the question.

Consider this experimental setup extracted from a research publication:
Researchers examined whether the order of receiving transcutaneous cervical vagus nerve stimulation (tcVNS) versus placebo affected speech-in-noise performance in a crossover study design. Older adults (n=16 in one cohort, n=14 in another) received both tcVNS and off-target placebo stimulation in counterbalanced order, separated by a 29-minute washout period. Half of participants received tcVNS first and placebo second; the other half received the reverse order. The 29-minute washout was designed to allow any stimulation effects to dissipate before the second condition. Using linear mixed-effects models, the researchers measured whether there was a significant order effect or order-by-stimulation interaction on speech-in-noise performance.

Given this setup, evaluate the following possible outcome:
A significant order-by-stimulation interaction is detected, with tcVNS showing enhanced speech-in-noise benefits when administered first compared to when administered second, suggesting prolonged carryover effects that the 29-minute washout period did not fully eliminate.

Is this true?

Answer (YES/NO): NO